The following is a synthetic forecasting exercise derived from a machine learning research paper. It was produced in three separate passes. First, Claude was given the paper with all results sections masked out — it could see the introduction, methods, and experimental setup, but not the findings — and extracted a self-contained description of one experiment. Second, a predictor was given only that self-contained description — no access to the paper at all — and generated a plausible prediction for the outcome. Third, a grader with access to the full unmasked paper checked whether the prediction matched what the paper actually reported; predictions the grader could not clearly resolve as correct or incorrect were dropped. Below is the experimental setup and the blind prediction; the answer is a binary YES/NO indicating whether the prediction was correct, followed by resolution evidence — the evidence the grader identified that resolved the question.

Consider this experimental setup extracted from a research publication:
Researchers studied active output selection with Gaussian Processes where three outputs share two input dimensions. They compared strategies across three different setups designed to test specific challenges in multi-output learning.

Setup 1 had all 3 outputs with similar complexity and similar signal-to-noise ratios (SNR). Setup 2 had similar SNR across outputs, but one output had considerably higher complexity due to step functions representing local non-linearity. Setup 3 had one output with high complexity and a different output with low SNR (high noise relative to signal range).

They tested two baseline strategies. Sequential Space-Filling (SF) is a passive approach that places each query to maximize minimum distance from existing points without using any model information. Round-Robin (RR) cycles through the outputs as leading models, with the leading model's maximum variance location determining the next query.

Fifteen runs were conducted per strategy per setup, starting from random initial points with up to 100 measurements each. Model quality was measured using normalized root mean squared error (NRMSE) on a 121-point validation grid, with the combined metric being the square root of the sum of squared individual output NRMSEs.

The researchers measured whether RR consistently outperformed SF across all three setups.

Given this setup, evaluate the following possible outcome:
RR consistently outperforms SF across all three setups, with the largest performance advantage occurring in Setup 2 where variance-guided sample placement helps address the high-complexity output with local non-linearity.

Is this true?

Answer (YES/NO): NO